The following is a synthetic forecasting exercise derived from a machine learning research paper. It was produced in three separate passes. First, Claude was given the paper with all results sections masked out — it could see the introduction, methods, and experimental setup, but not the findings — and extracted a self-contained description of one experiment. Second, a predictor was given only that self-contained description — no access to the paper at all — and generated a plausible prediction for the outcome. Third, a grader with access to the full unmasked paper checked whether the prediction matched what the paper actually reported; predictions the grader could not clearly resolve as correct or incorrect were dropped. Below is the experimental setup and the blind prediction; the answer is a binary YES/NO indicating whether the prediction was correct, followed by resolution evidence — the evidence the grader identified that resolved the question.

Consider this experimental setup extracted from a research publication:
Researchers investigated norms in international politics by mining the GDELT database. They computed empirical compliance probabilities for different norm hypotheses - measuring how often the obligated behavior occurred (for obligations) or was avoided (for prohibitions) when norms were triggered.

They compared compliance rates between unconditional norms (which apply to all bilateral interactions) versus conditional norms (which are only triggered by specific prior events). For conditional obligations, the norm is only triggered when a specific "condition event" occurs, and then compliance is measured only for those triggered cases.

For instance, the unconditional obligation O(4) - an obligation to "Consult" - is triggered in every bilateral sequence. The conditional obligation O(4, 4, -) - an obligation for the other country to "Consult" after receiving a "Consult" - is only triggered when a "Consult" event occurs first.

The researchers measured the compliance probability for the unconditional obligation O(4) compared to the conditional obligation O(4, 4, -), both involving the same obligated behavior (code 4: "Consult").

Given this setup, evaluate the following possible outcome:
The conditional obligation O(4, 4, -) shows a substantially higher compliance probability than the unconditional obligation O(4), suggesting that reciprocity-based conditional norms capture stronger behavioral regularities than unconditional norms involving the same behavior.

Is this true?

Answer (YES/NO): YES